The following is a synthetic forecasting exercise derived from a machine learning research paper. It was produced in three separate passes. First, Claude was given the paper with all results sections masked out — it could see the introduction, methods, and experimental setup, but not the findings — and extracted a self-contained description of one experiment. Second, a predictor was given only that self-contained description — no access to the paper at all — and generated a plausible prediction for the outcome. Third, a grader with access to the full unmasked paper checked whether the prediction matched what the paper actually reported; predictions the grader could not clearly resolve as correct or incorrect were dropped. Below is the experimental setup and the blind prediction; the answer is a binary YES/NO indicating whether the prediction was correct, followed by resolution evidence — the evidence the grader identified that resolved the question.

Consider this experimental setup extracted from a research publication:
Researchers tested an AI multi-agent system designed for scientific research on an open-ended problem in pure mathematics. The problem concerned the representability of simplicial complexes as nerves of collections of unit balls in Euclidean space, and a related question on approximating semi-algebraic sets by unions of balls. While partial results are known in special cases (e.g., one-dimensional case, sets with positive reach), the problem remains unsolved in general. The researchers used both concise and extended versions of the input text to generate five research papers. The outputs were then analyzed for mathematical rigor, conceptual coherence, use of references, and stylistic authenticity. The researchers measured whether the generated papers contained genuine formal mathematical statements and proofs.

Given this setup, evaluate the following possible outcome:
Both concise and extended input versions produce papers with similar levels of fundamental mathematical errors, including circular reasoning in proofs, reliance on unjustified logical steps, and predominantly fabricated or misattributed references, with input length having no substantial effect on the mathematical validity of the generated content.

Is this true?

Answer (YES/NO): NO